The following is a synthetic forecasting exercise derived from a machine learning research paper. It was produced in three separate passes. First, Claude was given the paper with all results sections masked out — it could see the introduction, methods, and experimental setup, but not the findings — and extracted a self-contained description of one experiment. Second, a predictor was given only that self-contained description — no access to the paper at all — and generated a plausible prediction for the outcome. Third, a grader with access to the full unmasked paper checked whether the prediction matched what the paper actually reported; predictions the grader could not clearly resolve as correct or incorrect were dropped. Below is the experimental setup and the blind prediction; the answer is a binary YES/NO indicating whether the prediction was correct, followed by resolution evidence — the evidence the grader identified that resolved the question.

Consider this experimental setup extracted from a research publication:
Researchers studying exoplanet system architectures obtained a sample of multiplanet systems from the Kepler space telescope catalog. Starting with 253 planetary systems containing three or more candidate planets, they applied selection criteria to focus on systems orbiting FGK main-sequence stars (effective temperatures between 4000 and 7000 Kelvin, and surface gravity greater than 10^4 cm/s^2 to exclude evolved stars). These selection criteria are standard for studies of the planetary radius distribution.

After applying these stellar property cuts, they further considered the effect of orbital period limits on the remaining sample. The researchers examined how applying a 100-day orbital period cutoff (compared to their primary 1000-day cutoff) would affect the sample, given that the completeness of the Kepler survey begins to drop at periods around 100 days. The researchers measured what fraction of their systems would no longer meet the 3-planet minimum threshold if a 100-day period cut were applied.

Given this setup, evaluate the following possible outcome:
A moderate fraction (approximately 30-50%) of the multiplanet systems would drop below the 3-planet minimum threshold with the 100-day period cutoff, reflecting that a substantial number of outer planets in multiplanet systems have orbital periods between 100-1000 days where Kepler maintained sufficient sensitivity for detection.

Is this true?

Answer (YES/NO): NO